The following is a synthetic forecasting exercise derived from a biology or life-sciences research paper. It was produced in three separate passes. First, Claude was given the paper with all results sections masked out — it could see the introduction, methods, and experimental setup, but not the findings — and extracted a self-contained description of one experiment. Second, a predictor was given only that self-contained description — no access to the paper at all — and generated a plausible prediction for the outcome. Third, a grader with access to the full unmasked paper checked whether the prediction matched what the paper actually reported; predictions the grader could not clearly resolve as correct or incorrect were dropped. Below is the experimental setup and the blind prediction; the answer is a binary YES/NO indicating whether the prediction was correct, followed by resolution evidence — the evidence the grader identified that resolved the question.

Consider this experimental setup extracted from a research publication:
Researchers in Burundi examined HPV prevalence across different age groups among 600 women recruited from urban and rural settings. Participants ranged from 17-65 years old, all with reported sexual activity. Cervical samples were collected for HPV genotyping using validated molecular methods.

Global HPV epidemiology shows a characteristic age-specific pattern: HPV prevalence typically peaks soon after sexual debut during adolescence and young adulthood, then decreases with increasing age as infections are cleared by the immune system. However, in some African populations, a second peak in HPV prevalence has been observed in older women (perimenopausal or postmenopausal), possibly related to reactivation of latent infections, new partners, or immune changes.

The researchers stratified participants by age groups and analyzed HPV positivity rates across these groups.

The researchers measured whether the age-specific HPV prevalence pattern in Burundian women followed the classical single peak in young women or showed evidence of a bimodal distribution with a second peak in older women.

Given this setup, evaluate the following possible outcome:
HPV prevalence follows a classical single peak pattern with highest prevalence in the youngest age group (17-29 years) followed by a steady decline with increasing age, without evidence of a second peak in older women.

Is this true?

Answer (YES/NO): NO